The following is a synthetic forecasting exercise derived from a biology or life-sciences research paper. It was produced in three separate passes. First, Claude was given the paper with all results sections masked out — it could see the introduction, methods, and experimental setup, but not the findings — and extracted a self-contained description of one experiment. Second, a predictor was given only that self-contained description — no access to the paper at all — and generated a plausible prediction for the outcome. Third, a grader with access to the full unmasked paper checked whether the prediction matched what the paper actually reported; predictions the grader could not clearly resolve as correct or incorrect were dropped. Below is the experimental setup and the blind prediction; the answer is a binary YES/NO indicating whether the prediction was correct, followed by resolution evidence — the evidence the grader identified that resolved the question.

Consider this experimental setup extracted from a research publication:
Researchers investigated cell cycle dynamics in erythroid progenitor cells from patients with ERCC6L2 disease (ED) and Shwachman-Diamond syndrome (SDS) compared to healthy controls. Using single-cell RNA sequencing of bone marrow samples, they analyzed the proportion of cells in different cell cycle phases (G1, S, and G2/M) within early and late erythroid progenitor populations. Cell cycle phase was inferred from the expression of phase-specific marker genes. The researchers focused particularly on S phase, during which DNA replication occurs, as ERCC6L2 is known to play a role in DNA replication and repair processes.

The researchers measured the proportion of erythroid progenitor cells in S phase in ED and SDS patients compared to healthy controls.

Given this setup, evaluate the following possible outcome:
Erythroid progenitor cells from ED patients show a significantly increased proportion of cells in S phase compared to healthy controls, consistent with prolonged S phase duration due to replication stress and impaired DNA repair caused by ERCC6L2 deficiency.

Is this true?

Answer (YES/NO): NO